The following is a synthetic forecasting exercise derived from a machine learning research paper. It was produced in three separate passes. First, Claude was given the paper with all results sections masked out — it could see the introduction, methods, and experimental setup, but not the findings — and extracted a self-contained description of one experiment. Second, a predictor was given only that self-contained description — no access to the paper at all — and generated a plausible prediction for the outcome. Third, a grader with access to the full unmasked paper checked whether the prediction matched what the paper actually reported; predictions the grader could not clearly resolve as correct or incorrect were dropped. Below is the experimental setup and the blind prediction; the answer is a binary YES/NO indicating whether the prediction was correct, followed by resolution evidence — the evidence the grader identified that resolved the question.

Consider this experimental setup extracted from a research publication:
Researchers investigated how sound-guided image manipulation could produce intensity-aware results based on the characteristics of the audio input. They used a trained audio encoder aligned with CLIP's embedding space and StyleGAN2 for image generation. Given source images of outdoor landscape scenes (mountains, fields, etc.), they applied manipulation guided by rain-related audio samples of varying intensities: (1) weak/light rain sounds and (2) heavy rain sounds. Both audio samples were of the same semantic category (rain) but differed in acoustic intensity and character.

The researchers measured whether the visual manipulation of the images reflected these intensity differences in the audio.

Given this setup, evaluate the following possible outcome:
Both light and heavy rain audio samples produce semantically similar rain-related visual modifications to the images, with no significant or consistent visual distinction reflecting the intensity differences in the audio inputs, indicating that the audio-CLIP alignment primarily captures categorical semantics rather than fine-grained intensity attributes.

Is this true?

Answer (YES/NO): NO